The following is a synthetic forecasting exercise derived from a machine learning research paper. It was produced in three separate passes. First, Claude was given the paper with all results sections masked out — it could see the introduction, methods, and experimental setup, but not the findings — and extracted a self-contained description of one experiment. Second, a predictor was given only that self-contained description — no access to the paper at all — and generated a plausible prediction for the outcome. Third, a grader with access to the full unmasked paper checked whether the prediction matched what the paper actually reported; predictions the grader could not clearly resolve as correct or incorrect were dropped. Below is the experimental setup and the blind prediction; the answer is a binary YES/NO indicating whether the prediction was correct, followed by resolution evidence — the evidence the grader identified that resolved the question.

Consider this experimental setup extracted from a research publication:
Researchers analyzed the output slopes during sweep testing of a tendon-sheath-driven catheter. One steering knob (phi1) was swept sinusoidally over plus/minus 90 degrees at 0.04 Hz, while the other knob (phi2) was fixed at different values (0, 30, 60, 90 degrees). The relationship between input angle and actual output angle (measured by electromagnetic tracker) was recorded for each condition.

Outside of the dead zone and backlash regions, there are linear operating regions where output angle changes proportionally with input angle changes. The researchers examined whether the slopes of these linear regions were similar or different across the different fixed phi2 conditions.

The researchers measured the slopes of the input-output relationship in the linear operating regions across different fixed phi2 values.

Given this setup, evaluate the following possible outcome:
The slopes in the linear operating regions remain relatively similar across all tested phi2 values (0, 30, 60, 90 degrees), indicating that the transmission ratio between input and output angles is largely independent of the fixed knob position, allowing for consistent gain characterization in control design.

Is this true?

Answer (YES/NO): YES